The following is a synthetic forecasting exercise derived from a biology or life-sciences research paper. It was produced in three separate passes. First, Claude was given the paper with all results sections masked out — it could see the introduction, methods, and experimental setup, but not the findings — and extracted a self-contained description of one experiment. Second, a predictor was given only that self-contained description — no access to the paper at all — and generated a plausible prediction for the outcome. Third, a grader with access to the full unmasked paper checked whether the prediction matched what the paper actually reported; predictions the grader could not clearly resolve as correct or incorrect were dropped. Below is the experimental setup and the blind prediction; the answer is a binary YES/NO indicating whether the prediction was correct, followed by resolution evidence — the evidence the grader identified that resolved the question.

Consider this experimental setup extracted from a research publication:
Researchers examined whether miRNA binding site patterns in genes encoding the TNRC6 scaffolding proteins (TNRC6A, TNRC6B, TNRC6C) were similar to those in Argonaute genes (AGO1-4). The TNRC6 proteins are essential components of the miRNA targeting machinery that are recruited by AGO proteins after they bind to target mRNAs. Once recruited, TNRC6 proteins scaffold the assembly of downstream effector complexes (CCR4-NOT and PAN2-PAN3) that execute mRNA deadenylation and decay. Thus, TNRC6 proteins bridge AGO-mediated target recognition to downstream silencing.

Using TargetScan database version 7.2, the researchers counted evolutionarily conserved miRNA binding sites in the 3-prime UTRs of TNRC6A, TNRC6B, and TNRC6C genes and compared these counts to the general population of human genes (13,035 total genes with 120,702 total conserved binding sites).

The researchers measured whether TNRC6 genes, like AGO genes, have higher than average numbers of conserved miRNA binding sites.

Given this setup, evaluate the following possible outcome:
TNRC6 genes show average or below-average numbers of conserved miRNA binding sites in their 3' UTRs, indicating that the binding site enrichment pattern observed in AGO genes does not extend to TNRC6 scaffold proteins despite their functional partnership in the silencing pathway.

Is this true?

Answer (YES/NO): NO